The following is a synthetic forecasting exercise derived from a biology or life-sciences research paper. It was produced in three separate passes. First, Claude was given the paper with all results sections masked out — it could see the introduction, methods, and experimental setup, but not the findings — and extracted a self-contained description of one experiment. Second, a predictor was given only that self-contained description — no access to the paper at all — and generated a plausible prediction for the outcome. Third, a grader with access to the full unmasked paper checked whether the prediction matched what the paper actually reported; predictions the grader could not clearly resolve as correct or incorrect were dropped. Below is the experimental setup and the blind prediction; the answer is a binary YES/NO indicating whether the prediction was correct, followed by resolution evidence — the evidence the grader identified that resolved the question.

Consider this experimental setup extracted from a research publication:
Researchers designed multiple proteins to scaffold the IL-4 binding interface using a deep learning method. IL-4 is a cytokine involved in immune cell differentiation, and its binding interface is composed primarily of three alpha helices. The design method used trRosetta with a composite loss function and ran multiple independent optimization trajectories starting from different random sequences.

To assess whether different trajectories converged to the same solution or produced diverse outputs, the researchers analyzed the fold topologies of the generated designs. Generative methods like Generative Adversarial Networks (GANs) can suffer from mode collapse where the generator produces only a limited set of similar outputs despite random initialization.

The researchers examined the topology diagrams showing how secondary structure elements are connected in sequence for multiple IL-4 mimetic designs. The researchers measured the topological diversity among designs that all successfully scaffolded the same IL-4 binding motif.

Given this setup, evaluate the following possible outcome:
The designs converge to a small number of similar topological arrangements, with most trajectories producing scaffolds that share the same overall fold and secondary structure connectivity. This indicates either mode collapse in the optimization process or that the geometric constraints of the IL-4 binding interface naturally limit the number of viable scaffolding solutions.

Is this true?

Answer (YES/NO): NO